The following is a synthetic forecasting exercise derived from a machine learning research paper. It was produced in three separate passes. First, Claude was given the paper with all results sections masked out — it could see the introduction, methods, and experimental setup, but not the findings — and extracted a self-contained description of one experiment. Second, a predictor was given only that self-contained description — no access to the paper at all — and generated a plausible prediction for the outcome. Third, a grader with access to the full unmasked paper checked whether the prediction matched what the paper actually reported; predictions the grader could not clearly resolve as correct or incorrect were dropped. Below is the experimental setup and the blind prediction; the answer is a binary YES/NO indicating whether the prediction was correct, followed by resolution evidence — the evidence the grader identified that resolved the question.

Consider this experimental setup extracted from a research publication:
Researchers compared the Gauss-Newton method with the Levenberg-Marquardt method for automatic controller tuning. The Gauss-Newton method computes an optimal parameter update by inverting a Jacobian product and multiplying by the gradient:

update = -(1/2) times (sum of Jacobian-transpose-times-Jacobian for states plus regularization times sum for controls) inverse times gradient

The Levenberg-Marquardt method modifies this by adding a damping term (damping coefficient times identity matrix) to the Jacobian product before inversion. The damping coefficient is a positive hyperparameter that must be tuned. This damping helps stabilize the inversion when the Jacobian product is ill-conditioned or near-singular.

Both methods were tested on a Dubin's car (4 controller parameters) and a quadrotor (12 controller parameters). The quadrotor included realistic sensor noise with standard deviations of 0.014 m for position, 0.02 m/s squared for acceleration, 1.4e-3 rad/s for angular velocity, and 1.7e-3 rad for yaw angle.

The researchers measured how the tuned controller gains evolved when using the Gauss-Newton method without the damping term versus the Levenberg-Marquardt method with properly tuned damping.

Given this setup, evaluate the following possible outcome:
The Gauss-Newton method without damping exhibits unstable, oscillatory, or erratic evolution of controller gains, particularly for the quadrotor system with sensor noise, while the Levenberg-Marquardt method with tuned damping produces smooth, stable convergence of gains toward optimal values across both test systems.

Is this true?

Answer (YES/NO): NO